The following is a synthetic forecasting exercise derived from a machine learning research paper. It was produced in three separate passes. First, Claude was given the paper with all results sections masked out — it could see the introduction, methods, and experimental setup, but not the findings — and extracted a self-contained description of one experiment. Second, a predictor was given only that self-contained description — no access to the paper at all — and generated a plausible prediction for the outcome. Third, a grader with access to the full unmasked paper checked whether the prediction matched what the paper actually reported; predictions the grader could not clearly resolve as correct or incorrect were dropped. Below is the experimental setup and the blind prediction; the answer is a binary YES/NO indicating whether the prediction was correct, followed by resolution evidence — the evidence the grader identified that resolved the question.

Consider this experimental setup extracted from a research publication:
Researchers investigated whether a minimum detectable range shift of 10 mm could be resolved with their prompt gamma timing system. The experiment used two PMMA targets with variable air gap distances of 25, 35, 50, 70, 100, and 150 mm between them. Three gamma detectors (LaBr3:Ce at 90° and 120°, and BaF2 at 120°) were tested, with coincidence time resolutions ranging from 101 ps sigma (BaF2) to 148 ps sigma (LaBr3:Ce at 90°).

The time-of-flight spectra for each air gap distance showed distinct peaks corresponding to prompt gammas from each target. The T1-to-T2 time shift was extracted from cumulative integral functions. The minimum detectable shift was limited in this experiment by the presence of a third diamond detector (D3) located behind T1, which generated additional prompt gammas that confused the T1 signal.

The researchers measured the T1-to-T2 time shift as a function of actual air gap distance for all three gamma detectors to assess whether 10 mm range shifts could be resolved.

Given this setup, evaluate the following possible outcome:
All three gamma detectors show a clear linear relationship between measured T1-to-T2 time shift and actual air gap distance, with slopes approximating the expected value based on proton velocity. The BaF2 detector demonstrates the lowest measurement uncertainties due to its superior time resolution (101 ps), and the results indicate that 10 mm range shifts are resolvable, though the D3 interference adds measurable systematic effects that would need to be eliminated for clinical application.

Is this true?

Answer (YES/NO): NO